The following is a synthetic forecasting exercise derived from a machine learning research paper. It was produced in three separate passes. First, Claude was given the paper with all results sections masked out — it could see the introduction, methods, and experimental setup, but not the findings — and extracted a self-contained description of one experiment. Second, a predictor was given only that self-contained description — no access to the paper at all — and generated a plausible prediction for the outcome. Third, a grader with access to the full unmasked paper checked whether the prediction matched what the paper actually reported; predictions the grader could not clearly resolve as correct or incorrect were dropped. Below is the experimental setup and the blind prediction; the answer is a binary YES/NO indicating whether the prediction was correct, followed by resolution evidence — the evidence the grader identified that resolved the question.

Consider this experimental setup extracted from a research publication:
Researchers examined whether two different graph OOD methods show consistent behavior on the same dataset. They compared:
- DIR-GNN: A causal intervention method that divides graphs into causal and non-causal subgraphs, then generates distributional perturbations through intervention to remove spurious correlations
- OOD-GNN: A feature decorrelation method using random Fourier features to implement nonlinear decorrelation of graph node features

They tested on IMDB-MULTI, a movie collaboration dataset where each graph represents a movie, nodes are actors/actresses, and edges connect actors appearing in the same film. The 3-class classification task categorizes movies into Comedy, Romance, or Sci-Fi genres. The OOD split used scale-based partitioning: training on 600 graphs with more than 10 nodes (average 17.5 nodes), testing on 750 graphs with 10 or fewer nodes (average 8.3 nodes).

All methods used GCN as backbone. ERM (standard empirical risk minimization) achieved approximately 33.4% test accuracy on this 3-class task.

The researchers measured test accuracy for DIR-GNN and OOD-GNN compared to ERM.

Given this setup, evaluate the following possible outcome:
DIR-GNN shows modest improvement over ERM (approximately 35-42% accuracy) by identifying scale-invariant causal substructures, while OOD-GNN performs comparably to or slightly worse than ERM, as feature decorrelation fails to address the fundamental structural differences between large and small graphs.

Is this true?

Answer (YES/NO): NO